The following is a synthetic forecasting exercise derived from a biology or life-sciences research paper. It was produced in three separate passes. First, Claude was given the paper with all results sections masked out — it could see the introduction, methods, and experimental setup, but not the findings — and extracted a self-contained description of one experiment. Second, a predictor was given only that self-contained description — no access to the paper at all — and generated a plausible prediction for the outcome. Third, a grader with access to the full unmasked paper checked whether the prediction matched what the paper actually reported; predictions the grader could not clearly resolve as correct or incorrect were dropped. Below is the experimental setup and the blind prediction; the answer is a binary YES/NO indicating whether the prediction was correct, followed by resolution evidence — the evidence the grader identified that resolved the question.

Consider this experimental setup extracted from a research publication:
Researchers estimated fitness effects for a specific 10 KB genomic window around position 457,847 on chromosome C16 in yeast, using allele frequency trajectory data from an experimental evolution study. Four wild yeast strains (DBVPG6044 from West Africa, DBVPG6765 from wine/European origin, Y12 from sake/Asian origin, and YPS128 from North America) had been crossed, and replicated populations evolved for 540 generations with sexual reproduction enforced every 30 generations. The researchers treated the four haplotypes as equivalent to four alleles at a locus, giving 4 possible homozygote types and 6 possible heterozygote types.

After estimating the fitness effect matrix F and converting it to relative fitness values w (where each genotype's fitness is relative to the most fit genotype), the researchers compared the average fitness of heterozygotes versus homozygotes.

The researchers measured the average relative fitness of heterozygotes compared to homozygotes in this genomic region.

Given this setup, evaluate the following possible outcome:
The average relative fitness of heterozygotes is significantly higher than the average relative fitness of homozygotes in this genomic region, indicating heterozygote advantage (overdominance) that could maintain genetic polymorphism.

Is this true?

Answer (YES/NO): YES